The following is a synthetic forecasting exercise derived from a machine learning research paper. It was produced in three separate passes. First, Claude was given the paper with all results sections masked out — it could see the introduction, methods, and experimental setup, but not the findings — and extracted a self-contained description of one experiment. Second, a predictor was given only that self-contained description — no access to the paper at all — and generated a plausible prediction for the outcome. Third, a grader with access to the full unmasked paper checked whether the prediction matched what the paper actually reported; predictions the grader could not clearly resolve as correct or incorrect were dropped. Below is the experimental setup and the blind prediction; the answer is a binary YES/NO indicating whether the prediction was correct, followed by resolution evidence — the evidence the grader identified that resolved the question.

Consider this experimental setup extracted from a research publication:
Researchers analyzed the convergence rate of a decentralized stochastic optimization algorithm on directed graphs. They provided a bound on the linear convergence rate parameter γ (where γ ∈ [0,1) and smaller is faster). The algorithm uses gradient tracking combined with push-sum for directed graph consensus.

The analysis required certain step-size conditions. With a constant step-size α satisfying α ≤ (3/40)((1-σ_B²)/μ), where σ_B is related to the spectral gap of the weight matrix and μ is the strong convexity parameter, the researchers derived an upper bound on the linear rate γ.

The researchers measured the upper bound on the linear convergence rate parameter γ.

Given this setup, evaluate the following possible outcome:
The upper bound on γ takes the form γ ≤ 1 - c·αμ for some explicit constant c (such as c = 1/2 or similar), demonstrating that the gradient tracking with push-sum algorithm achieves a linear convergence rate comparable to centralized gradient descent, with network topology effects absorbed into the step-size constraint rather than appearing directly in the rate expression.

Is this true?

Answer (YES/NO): YES